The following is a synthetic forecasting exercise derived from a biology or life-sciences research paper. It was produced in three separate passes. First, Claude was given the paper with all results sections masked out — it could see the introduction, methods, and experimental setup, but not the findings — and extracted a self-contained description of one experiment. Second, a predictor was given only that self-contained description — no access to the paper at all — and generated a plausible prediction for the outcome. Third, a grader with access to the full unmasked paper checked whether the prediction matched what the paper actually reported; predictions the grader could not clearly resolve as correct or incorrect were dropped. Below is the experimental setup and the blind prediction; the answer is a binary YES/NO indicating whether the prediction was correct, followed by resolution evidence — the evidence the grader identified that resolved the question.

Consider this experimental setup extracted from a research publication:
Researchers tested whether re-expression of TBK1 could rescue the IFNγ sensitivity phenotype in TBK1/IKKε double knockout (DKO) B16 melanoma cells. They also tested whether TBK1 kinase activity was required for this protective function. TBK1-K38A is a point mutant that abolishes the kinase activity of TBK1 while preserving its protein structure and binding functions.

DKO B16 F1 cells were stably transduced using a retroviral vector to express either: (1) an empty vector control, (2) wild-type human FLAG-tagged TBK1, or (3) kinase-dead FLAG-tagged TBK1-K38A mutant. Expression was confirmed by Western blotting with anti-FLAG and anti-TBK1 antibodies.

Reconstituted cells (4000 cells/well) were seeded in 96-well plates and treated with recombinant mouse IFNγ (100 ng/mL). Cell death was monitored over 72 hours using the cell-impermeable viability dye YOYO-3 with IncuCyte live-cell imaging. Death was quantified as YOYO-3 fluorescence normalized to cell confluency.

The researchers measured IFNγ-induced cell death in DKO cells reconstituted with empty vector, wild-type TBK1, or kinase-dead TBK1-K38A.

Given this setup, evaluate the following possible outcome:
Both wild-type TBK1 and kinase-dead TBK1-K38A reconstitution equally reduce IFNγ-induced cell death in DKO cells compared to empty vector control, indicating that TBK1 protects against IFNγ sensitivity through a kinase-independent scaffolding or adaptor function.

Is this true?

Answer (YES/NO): NO